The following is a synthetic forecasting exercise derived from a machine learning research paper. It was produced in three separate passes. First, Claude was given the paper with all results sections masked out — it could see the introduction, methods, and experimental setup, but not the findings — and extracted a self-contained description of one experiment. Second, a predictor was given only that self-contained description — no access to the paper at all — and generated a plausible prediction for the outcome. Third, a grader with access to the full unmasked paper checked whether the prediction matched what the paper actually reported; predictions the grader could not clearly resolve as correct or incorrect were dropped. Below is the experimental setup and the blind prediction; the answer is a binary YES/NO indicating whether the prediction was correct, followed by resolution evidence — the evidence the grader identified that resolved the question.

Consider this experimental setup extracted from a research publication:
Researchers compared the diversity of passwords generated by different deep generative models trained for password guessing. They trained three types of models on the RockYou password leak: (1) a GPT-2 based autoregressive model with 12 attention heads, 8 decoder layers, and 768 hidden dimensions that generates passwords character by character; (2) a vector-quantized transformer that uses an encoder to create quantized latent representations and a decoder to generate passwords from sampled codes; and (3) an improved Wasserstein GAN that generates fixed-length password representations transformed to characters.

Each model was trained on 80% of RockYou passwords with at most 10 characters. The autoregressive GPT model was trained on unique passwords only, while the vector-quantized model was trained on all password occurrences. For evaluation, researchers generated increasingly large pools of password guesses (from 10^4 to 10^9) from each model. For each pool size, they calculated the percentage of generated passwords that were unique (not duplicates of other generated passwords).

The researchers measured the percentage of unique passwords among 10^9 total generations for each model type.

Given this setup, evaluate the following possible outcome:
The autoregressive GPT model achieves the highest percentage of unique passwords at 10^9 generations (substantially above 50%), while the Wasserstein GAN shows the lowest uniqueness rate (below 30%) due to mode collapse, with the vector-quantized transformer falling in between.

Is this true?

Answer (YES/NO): NO